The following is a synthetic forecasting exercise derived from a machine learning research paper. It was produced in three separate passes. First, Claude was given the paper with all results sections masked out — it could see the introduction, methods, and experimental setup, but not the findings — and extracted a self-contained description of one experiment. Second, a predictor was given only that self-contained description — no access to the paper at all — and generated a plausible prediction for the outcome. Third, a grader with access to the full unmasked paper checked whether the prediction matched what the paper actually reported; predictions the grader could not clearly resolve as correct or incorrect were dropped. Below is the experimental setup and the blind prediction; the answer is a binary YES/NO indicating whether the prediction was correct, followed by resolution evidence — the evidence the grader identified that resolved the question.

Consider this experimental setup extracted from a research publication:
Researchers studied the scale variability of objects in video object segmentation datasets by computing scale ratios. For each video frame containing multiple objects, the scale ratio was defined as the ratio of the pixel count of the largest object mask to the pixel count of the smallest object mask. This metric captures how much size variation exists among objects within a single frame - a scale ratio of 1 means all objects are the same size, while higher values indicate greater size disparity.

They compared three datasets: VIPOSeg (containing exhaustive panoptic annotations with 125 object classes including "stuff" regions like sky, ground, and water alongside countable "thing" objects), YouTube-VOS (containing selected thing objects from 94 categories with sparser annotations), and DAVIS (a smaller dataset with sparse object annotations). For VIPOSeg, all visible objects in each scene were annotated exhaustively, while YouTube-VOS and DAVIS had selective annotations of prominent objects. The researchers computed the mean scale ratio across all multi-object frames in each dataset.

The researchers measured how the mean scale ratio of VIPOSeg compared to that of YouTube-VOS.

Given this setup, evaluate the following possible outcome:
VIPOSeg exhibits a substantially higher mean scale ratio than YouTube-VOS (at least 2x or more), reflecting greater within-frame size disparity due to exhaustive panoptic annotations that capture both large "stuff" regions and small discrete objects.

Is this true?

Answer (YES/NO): YES